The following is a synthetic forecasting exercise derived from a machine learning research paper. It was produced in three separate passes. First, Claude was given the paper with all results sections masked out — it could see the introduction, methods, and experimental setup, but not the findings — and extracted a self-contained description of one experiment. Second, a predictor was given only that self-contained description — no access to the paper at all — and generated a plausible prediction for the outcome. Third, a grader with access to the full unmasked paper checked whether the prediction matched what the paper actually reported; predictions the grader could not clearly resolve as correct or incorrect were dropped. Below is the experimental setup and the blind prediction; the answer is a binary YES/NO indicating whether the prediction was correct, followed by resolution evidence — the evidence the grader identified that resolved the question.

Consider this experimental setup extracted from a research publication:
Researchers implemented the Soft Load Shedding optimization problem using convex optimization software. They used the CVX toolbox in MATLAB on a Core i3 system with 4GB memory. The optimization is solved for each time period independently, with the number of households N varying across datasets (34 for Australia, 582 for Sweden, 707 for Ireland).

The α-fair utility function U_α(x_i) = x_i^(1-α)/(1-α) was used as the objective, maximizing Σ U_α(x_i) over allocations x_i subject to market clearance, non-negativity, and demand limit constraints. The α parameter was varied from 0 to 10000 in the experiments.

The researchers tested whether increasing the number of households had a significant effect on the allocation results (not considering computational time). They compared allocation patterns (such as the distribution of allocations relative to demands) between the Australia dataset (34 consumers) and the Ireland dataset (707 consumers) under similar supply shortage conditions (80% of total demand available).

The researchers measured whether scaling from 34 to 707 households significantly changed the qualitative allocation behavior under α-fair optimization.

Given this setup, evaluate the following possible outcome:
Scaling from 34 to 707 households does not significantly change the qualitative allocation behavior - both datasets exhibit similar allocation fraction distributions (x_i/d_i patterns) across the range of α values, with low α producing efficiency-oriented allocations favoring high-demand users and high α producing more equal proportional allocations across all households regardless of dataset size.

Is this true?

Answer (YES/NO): YES